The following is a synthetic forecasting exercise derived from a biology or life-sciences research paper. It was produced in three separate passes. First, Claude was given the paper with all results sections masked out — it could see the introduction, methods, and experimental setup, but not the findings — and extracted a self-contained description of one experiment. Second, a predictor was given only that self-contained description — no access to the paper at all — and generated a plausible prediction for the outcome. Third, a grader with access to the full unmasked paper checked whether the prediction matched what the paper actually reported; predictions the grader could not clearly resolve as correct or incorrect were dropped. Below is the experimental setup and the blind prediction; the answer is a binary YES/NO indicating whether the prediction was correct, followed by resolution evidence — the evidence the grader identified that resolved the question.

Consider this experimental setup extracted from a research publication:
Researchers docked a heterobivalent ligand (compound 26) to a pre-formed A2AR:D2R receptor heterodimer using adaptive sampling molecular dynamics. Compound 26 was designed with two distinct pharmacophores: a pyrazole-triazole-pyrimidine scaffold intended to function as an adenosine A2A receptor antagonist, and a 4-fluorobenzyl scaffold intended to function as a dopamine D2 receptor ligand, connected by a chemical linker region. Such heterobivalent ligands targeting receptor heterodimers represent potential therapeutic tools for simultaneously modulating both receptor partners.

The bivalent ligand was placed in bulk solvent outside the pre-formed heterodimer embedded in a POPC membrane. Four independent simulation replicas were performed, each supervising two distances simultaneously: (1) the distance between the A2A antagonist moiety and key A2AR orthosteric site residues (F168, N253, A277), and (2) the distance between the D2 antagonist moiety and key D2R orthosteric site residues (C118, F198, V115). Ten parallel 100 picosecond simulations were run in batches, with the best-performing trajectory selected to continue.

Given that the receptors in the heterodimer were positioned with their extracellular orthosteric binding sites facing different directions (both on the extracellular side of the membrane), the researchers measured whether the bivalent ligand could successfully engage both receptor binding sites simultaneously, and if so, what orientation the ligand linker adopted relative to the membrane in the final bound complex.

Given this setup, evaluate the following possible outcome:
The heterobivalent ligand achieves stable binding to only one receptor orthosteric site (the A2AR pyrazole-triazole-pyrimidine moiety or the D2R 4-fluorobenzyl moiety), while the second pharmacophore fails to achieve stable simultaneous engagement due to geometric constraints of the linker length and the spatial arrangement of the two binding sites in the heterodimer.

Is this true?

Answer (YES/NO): NO